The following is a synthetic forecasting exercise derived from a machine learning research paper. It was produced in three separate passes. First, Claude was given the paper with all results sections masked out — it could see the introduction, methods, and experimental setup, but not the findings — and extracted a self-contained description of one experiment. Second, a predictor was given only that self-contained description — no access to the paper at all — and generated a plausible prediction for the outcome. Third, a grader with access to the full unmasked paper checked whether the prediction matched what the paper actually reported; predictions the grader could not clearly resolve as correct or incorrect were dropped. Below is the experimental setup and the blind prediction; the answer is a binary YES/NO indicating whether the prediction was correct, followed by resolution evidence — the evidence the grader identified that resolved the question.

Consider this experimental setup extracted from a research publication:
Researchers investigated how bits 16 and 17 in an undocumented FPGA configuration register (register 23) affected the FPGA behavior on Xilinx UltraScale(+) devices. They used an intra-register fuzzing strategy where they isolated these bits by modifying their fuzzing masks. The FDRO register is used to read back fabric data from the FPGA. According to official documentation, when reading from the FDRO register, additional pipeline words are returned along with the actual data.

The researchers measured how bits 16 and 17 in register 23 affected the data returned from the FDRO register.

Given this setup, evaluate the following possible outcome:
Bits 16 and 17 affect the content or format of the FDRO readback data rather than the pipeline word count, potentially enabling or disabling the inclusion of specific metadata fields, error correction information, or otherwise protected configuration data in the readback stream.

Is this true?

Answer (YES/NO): NO